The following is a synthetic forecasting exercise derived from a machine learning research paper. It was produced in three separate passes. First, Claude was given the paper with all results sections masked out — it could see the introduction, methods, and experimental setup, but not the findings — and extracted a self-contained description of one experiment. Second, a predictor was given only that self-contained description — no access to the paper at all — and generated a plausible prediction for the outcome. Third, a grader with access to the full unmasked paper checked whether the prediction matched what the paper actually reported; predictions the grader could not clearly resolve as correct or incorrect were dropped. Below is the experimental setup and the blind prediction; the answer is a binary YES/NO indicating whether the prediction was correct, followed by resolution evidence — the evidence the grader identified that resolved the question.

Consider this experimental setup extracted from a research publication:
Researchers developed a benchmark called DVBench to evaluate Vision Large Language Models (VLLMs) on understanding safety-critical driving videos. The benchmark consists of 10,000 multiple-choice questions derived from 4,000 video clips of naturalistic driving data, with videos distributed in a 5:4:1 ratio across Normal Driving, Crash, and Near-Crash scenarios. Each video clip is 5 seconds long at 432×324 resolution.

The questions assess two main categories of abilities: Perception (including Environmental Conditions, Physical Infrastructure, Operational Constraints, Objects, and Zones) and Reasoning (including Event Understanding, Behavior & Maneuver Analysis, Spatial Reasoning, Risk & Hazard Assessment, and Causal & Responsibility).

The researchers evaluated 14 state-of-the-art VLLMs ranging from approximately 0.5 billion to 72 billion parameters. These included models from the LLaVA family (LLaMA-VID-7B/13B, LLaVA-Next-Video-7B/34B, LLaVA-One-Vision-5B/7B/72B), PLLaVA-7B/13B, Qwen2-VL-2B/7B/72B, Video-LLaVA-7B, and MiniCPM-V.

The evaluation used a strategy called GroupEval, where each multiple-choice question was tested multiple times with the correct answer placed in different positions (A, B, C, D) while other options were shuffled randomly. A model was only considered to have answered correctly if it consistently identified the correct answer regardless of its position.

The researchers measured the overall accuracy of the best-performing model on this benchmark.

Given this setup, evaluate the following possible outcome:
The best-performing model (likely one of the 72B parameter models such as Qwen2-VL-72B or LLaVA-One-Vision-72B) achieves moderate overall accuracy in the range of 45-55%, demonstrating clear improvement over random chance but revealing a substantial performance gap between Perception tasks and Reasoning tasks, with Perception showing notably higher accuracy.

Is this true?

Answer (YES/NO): NO